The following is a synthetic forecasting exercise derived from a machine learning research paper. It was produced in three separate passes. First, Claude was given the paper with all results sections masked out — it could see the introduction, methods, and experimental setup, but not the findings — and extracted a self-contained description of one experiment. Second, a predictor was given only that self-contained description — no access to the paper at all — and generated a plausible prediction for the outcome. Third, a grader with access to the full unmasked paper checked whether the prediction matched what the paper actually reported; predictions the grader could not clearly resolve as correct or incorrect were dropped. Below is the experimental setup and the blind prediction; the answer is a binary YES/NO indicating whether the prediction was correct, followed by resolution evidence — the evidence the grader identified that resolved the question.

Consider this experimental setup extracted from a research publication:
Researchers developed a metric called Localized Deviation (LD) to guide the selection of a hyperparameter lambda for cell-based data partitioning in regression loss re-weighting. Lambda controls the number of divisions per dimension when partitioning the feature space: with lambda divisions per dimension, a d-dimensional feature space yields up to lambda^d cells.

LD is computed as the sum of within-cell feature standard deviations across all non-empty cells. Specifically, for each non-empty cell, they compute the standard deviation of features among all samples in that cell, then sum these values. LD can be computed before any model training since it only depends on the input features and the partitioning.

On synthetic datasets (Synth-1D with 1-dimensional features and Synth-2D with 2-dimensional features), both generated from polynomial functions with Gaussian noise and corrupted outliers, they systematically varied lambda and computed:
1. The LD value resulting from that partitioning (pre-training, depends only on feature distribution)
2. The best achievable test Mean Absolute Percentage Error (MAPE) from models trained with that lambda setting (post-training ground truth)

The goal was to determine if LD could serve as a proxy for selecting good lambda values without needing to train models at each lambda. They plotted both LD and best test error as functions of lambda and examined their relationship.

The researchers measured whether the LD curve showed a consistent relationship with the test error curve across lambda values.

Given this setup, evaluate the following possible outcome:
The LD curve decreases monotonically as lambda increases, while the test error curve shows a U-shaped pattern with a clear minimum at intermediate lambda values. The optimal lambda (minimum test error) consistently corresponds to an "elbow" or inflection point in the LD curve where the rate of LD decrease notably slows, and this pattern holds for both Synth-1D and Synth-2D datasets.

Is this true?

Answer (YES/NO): NO